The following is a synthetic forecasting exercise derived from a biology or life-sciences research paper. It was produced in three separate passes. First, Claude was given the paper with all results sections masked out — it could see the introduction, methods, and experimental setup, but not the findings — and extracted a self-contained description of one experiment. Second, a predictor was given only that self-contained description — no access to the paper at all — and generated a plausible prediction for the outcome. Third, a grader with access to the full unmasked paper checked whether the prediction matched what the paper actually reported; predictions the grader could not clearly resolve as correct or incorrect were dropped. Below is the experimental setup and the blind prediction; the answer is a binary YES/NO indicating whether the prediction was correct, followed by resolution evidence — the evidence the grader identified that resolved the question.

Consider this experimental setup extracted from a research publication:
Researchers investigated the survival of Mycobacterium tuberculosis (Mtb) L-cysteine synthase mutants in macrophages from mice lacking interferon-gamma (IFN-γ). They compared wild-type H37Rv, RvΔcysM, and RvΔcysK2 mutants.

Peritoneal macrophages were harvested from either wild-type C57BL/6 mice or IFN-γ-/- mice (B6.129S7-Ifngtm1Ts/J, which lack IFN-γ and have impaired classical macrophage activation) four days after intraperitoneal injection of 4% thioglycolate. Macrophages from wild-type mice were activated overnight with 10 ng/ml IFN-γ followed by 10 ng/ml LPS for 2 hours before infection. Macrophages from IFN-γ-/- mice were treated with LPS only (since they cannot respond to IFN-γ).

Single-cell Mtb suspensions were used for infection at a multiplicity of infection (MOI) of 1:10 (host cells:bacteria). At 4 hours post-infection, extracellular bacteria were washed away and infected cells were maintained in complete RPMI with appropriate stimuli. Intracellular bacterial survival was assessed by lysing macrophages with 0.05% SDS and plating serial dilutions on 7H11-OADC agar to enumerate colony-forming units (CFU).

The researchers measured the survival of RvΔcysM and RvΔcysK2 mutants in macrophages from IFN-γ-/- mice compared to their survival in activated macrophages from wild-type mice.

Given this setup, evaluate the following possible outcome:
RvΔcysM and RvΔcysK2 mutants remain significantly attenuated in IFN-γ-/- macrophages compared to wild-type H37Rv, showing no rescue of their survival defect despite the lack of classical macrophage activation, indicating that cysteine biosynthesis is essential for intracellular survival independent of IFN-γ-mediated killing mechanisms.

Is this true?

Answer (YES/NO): NO